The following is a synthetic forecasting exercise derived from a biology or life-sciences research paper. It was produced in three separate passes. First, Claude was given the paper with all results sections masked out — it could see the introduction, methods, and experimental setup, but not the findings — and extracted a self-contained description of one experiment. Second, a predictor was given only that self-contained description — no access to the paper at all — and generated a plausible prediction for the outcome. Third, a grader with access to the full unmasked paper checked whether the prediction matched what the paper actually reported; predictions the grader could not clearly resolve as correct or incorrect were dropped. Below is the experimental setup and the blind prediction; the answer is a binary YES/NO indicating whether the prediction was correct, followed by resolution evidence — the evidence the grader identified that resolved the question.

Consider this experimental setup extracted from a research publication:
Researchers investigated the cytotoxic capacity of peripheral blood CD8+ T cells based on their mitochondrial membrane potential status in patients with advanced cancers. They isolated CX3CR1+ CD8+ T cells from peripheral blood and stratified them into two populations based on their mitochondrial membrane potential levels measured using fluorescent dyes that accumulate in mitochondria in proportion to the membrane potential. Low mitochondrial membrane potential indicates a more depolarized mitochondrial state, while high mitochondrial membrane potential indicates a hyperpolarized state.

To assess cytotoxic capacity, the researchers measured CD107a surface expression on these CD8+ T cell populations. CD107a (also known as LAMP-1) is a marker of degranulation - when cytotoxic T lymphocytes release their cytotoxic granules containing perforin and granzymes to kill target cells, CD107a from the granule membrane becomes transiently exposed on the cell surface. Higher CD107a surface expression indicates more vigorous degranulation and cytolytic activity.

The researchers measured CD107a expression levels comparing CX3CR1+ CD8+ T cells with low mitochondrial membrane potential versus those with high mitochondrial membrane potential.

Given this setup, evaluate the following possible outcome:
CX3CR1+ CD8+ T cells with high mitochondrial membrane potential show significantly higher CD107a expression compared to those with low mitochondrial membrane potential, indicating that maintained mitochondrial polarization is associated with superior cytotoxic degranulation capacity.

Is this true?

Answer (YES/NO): NO